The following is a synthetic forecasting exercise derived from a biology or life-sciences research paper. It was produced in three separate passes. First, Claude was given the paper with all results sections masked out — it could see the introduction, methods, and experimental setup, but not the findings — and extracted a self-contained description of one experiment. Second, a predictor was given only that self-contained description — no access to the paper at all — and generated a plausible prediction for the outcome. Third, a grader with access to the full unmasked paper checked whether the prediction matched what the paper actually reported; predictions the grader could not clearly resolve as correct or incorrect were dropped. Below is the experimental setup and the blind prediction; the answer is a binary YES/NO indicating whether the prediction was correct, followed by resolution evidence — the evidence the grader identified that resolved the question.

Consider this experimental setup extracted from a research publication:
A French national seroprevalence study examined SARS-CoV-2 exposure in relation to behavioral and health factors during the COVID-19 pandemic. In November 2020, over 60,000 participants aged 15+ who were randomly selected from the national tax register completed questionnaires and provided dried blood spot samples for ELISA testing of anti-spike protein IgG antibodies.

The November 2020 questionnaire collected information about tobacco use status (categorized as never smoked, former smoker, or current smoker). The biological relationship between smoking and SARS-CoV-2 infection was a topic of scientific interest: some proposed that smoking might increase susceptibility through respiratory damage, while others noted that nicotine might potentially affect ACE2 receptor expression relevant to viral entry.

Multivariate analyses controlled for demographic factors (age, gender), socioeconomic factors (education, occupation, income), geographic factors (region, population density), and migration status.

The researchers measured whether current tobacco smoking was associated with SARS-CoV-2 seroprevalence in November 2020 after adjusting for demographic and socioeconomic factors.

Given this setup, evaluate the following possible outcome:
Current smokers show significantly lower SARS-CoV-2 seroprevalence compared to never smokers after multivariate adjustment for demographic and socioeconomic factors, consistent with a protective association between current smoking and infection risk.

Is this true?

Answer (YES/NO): YES